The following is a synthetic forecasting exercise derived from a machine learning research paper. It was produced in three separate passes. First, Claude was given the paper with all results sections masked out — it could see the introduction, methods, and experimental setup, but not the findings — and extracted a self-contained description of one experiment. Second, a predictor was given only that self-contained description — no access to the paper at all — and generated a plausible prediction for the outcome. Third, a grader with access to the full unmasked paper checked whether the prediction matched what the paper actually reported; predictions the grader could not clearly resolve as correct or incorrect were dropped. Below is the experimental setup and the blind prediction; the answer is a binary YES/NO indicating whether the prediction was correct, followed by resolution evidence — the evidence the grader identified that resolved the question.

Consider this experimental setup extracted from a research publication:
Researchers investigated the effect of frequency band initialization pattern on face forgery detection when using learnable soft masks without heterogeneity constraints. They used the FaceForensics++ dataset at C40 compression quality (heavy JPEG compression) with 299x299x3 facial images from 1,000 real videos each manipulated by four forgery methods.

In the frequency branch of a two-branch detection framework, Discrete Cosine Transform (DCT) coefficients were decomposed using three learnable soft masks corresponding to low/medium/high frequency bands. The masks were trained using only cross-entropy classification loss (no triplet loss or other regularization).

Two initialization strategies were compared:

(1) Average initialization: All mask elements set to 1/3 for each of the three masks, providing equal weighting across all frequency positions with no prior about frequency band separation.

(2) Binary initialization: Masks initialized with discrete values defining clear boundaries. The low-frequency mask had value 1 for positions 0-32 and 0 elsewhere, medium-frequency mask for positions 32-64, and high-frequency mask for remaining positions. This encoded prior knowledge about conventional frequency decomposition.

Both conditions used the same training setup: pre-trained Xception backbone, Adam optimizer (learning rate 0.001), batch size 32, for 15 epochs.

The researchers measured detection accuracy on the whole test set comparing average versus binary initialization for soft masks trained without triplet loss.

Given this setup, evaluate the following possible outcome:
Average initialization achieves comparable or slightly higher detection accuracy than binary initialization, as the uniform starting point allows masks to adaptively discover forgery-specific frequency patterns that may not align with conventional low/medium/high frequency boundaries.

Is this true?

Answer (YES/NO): NO